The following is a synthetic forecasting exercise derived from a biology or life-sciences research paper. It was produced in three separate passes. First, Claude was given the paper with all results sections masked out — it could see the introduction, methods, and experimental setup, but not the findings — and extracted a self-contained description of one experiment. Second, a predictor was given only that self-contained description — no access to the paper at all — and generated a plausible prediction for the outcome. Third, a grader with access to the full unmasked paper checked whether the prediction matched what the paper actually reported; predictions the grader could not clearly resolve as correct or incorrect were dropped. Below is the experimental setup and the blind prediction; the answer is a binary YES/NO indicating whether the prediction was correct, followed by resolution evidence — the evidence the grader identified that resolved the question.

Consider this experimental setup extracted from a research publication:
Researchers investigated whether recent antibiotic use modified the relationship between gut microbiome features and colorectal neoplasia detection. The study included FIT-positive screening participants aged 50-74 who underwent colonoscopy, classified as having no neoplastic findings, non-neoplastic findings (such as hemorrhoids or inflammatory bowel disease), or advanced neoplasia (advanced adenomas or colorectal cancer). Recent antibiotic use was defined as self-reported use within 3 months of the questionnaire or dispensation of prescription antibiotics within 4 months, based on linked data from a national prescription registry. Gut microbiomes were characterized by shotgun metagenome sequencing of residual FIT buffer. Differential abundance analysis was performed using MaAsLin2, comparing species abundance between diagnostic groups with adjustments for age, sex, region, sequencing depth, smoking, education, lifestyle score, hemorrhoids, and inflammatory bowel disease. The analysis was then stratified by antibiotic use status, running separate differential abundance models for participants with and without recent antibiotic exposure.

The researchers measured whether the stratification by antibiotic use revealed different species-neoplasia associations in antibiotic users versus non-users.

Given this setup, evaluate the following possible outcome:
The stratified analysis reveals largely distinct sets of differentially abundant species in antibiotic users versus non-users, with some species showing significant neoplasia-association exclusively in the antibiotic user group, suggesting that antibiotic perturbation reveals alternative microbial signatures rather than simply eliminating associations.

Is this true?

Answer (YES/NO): NO